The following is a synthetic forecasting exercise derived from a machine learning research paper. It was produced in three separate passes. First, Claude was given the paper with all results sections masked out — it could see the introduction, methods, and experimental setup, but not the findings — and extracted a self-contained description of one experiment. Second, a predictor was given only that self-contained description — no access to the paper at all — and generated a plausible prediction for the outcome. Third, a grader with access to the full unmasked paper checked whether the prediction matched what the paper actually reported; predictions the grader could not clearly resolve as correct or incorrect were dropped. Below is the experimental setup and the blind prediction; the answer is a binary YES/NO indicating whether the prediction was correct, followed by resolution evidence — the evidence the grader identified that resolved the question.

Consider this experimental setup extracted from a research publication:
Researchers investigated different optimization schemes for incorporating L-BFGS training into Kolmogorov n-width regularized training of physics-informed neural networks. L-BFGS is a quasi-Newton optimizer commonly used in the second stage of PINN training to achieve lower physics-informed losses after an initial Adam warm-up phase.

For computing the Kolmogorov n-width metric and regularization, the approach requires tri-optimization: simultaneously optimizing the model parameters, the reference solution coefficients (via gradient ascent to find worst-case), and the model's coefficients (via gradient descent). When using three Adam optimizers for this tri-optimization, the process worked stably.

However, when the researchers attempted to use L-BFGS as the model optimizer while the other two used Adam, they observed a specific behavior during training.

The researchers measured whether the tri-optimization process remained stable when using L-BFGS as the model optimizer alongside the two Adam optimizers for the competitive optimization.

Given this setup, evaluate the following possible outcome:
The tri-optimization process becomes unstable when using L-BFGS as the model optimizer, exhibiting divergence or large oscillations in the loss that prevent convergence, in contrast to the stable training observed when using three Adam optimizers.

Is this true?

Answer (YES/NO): YES